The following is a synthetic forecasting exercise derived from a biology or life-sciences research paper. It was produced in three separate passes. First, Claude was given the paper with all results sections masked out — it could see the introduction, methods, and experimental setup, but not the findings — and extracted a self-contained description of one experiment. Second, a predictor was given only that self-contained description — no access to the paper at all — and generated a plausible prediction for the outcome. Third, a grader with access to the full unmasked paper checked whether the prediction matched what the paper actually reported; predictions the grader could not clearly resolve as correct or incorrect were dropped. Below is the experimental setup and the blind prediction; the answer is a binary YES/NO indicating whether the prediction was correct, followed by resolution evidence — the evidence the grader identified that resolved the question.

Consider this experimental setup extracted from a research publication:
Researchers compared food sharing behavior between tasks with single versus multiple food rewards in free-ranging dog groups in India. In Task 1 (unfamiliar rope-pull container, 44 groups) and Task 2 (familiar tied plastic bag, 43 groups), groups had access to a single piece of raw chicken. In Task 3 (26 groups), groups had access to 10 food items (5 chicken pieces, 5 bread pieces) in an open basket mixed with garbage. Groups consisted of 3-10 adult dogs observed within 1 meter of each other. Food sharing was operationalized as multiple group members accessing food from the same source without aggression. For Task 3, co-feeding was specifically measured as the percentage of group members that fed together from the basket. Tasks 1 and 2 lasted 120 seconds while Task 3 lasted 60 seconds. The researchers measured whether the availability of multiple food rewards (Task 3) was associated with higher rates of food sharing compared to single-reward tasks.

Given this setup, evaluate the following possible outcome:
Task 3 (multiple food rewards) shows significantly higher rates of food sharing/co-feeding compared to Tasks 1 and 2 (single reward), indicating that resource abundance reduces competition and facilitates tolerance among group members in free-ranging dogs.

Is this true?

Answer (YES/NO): YES